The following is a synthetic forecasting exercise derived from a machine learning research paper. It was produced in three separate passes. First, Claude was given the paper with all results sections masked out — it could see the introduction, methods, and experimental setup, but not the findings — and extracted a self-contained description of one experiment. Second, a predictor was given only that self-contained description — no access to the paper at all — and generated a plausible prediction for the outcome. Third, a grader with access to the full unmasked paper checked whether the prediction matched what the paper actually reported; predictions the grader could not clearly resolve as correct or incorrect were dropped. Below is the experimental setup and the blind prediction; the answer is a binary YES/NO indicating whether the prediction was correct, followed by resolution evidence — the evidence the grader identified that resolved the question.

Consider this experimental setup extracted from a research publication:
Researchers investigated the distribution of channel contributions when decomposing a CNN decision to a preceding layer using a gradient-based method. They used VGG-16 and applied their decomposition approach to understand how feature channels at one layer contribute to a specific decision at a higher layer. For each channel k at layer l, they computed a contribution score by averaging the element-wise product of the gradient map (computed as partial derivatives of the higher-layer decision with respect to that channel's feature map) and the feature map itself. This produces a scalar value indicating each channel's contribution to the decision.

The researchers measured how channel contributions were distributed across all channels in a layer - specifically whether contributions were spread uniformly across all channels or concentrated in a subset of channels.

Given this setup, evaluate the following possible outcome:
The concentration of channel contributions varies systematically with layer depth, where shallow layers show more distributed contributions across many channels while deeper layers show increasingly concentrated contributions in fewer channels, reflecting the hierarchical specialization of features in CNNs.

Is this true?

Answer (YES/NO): YES